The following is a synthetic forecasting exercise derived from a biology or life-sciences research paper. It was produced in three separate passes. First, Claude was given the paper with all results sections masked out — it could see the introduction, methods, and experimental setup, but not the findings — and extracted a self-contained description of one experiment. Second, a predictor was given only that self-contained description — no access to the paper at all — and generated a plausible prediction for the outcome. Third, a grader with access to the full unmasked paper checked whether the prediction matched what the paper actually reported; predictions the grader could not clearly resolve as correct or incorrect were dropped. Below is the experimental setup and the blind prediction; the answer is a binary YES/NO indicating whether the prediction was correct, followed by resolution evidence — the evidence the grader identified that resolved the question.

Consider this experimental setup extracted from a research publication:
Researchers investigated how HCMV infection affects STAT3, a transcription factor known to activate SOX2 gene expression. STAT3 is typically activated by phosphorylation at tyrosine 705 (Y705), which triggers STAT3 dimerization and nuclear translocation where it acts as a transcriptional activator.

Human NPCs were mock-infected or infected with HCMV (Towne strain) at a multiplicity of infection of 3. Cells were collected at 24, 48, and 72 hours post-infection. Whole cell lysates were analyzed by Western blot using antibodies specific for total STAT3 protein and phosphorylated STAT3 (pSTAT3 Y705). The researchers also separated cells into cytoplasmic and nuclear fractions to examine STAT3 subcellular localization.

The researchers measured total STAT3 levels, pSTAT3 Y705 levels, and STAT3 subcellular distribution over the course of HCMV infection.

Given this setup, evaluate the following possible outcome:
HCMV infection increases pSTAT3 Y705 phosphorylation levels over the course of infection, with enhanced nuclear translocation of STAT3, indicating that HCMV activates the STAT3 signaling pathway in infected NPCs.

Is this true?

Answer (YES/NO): NO